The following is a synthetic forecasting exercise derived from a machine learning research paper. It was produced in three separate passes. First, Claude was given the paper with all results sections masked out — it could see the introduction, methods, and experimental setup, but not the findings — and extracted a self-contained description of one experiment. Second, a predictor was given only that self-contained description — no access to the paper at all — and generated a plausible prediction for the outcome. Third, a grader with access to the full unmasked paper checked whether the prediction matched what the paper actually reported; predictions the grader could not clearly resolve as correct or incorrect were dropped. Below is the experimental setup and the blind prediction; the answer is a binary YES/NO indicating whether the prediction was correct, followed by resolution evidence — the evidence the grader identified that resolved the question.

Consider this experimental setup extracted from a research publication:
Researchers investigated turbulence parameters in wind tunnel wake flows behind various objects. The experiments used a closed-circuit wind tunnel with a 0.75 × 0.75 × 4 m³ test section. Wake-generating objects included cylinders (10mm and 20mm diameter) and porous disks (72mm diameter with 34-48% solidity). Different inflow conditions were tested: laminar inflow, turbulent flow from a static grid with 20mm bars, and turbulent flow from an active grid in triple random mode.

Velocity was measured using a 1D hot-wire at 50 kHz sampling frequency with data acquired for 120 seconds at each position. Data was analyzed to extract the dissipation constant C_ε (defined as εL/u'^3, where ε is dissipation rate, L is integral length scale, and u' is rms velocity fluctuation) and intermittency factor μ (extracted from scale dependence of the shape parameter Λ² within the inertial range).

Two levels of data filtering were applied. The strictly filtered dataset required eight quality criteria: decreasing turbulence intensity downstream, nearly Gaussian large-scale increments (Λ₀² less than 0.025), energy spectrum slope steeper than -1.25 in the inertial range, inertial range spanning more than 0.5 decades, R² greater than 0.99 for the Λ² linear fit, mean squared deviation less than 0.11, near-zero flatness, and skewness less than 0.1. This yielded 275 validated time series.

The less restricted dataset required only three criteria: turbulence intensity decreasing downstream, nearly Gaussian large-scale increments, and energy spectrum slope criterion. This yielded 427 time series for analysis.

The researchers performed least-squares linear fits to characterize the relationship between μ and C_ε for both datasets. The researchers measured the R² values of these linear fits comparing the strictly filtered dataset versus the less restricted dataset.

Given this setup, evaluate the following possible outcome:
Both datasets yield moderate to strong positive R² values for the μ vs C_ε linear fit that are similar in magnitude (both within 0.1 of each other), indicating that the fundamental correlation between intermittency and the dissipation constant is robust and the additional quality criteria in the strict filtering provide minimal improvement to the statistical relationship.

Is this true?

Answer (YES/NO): NO